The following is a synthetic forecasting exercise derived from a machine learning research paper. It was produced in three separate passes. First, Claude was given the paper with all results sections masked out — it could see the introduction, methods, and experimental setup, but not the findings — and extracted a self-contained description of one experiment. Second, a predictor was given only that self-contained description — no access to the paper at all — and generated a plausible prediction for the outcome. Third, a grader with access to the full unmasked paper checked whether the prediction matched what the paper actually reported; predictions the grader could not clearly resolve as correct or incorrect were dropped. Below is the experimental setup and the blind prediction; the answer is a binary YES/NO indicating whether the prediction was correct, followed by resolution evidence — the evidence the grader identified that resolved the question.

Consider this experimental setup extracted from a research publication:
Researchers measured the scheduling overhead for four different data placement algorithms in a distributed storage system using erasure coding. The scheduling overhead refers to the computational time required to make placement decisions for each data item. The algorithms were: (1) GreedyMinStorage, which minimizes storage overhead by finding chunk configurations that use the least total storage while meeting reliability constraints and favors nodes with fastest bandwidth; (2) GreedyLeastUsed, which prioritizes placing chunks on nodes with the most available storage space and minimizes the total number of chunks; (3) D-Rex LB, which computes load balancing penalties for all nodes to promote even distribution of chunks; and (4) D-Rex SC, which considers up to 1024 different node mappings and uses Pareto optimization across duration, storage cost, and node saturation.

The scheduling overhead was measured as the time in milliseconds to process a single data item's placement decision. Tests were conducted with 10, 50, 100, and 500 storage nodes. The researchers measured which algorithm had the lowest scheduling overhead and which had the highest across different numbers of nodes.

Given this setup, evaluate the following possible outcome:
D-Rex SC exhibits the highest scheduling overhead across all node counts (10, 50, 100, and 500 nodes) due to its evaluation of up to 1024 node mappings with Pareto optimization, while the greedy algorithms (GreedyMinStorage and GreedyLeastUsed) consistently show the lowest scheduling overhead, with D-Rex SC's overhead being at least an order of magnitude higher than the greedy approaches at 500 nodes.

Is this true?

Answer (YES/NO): NO